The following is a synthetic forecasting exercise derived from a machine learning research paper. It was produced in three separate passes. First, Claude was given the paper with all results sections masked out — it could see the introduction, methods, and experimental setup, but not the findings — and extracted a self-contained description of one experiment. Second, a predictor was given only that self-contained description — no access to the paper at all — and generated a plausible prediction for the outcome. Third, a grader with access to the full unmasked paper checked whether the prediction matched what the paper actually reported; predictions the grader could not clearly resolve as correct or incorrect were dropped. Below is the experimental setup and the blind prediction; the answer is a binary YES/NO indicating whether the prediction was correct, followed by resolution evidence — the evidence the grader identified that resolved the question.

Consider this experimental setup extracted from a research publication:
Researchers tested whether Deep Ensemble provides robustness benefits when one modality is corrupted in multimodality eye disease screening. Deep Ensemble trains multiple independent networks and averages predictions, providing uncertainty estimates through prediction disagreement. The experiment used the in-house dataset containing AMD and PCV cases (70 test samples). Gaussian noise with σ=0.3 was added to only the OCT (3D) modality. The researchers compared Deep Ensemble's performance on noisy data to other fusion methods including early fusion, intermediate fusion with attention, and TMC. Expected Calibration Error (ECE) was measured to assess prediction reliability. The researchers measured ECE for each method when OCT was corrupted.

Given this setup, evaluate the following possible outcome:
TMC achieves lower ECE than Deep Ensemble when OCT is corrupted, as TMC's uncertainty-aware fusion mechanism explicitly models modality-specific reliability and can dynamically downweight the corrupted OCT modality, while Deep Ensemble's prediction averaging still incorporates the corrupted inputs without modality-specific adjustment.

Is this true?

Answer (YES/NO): NO